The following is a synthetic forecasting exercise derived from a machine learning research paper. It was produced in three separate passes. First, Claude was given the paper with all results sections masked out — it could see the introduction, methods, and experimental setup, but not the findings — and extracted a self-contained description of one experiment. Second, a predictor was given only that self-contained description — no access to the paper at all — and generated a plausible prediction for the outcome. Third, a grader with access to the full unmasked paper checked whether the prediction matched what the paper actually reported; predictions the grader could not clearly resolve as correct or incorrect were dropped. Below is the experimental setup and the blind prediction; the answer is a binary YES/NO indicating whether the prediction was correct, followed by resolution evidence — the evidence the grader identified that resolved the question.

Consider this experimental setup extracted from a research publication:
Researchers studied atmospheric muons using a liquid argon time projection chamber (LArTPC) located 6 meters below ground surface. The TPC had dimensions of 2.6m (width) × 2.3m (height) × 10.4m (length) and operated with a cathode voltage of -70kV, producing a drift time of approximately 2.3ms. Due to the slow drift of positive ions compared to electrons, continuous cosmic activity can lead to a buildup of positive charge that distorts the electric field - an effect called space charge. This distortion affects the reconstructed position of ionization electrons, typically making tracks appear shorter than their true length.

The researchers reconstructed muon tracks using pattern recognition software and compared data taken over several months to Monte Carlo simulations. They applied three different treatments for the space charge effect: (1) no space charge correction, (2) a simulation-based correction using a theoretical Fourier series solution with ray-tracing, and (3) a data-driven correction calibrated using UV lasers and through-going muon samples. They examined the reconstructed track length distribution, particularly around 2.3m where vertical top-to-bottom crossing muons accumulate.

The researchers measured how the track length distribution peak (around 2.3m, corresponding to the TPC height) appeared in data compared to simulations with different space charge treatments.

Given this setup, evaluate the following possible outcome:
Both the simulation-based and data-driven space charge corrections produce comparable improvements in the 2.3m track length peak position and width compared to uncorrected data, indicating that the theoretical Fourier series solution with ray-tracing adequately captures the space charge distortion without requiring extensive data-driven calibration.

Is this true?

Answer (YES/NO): NO